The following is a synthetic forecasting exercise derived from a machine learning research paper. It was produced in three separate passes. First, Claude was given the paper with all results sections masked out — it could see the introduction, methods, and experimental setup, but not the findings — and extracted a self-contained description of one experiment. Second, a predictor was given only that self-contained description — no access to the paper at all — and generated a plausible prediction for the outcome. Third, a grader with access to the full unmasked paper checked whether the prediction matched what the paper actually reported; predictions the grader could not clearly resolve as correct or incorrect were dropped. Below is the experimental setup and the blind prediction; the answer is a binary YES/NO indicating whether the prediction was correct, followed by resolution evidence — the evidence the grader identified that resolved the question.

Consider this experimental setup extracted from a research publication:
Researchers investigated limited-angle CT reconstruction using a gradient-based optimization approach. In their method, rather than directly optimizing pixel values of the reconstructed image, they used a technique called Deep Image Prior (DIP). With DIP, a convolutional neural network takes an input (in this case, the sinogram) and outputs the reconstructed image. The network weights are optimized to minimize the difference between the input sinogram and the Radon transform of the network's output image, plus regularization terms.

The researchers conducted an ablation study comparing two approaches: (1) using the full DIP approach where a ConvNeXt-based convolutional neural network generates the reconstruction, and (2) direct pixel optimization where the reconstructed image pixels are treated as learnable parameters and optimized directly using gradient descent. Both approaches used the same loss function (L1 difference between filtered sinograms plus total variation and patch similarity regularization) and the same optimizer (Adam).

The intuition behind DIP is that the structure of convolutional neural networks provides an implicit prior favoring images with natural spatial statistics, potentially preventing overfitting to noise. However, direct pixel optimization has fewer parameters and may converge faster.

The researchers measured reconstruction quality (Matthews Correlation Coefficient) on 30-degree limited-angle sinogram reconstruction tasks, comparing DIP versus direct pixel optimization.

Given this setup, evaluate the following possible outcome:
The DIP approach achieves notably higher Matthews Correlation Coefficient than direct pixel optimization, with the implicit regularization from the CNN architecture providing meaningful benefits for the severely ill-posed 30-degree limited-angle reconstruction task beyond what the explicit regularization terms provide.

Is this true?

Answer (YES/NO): YES